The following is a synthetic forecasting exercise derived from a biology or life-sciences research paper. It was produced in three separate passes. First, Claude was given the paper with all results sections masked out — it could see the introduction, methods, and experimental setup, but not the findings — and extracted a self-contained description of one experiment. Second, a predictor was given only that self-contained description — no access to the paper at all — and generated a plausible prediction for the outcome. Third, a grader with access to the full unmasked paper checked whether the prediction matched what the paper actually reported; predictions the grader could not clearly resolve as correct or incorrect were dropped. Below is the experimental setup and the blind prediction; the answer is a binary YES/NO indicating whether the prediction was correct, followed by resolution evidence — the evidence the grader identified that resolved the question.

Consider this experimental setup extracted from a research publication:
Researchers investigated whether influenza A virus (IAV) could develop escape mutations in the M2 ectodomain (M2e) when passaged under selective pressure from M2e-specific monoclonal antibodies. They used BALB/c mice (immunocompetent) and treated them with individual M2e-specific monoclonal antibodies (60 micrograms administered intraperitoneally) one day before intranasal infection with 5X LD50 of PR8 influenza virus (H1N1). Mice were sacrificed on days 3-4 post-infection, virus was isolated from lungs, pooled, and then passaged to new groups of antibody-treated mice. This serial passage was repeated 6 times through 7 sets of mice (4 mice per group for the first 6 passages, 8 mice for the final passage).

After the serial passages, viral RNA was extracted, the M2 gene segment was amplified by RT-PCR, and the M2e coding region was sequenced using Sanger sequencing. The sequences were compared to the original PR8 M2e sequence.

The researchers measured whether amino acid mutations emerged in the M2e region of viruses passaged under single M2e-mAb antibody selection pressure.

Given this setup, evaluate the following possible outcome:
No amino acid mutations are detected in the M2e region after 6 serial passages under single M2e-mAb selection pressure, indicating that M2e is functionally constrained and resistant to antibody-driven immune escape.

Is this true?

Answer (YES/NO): YES